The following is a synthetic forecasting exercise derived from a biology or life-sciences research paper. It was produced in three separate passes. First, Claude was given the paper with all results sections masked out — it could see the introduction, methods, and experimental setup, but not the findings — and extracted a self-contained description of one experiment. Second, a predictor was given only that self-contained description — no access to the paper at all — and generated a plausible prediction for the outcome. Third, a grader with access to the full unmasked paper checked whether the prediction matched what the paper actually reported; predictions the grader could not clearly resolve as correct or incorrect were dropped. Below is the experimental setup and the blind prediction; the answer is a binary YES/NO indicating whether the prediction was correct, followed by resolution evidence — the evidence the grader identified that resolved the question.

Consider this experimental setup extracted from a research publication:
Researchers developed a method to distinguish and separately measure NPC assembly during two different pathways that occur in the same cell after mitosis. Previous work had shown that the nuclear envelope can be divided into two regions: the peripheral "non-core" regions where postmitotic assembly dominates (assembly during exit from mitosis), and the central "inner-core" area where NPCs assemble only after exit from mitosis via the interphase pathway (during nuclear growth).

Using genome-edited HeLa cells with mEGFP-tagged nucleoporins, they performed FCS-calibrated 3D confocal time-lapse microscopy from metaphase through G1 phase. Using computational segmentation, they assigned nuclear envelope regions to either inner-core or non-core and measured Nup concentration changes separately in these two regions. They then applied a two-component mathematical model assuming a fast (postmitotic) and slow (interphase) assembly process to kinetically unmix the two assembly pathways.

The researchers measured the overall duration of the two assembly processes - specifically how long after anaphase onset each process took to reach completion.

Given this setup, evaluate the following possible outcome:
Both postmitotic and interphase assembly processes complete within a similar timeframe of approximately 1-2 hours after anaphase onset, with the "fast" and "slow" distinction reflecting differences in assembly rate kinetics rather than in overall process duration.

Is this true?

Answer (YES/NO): NO